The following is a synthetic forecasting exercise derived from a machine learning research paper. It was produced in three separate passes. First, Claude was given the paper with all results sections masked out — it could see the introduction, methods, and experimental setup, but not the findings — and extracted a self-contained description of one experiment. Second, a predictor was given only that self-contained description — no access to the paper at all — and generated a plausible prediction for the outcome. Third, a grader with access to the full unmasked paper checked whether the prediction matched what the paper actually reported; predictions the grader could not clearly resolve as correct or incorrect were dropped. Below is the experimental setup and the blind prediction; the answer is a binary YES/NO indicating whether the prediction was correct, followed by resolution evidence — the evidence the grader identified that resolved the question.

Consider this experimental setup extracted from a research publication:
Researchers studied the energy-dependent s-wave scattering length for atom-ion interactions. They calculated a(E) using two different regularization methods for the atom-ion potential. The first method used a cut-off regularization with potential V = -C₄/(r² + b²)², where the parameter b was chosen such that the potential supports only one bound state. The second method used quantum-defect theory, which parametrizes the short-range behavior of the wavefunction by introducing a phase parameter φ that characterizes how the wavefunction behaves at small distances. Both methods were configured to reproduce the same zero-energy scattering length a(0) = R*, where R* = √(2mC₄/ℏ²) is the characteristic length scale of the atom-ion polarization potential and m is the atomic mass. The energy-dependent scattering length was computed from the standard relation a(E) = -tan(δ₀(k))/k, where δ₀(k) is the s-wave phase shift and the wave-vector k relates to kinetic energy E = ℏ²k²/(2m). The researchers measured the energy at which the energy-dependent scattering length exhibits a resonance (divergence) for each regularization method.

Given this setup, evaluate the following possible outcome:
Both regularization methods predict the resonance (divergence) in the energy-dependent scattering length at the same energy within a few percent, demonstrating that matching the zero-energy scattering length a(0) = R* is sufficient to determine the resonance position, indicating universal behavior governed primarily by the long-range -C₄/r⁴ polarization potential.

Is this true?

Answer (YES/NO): NO